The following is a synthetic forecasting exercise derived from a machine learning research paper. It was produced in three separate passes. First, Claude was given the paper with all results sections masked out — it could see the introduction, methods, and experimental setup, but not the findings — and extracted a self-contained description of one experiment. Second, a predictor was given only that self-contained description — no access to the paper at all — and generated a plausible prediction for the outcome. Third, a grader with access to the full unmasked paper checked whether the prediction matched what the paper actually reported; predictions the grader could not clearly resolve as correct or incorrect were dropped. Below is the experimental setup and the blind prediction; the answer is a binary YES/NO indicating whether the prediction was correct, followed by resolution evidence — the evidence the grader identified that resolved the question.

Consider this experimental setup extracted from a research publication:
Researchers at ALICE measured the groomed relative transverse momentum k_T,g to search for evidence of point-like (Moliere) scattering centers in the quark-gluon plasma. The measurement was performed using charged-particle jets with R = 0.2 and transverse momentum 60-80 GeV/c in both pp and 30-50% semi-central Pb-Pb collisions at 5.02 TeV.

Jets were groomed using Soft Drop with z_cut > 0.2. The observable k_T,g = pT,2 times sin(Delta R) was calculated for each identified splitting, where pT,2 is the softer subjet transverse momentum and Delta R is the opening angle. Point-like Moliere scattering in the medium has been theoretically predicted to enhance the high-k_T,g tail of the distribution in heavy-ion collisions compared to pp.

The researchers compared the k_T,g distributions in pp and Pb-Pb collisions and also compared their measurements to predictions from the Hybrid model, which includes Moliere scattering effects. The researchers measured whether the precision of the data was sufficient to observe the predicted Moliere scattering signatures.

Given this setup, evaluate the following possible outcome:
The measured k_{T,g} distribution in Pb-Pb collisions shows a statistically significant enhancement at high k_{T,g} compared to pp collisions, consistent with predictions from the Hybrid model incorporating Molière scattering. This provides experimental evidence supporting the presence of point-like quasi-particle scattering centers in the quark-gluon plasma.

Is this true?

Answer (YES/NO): NO